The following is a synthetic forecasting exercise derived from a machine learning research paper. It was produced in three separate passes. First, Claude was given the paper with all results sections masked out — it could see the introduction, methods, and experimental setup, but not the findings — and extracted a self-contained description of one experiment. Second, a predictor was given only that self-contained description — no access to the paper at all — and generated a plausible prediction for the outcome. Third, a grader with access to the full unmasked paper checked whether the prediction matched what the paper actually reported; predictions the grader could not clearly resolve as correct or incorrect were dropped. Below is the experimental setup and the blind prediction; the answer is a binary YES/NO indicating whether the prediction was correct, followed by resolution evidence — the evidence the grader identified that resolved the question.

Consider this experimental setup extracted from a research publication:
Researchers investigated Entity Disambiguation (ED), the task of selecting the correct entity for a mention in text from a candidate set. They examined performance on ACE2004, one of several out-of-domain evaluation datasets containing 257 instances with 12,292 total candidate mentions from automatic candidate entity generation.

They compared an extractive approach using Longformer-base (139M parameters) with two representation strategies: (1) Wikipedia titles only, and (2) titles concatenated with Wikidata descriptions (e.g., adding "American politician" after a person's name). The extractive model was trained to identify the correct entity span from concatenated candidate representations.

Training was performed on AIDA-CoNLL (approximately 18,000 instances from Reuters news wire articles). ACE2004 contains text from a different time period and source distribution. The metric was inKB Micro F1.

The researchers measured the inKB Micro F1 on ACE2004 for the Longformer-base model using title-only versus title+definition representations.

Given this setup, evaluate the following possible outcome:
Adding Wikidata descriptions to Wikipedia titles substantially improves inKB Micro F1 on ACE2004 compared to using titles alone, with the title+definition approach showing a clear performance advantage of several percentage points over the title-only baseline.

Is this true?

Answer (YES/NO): NO